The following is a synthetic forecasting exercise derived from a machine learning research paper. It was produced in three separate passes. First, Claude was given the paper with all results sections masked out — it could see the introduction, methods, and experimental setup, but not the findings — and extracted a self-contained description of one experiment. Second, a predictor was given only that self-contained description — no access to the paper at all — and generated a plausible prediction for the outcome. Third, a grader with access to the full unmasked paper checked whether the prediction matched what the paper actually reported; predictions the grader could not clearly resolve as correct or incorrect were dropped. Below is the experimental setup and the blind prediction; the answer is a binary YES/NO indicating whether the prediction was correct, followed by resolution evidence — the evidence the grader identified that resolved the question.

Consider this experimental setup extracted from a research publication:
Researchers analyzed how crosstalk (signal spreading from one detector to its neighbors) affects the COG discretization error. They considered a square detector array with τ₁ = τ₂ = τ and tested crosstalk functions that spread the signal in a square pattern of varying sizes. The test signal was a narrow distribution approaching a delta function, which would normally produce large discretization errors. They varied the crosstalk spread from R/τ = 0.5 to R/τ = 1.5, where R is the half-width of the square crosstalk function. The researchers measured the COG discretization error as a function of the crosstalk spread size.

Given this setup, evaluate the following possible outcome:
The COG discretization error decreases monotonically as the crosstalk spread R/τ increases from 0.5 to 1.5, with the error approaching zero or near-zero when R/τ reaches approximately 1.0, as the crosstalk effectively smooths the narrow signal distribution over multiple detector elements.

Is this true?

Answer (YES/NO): NO